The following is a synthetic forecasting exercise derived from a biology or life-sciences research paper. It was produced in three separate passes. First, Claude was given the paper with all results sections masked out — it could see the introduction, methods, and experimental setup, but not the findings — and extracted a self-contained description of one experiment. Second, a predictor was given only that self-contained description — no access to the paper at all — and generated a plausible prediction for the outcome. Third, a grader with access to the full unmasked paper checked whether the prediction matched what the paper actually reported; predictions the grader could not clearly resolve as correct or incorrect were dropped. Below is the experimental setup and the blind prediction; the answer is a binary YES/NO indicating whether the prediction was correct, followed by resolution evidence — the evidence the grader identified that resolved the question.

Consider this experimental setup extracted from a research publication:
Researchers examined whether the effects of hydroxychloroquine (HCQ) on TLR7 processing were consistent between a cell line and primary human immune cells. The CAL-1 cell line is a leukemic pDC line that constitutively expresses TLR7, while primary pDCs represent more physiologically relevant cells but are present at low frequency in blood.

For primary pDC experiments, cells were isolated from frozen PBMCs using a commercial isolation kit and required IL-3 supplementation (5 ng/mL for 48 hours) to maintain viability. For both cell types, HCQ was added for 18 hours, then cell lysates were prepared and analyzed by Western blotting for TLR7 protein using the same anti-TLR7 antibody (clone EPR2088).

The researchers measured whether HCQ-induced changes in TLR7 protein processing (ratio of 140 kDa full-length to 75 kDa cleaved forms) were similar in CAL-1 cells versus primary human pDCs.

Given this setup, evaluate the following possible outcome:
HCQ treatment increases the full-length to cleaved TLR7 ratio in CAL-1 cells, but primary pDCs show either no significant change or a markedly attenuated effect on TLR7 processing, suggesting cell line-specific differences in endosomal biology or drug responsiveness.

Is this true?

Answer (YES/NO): NO